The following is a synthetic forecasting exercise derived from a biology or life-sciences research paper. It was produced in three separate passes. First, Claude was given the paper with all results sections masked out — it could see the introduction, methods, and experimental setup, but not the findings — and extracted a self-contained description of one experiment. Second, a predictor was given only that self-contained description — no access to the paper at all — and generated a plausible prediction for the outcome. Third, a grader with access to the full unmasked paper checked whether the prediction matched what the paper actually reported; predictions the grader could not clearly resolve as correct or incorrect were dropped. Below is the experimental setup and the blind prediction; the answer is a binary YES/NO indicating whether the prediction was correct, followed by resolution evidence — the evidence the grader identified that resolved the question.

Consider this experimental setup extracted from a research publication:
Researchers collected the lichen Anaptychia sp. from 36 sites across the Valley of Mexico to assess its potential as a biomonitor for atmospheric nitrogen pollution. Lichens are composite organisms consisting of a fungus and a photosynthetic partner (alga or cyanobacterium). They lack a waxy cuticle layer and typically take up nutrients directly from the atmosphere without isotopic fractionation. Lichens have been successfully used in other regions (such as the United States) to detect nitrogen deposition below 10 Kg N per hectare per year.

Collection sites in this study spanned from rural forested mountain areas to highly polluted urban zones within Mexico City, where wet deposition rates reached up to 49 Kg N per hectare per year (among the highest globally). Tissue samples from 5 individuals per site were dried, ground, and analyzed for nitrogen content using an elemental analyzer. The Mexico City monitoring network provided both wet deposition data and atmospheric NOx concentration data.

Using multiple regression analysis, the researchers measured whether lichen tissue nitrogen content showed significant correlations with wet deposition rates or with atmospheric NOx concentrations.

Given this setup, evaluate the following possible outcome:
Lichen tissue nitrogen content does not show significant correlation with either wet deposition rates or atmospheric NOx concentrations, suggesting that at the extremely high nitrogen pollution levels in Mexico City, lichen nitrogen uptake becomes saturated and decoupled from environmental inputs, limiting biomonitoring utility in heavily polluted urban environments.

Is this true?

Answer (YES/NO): YES